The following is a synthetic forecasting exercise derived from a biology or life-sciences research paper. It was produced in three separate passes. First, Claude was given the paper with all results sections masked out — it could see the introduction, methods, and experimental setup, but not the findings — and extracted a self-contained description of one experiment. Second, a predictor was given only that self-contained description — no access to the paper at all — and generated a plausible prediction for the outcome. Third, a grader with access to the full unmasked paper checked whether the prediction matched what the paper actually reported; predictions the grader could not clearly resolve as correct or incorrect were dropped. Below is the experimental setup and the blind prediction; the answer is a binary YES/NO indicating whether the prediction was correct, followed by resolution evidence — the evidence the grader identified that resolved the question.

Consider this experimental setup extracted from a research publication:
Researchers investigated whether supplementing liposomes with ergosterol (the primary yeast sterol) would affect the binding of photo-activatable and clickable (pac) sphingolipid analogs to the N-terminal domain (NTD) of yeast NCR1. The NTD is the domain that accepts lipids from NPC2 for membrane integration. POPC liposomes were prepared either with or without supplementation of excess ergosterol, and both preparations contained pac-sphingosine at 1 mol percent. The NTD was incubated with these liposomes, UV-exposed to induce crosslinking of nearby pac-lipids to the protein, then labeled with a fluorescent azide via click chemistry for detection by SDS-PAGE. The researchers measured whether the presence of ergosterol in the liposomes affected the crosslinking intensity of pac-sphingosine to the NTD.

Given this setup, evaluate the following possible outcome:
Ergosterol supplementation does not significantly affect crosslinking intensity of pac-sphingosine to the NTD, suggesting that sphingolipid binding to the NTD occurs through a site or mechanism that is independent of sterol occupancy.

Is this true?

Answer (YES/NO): NO